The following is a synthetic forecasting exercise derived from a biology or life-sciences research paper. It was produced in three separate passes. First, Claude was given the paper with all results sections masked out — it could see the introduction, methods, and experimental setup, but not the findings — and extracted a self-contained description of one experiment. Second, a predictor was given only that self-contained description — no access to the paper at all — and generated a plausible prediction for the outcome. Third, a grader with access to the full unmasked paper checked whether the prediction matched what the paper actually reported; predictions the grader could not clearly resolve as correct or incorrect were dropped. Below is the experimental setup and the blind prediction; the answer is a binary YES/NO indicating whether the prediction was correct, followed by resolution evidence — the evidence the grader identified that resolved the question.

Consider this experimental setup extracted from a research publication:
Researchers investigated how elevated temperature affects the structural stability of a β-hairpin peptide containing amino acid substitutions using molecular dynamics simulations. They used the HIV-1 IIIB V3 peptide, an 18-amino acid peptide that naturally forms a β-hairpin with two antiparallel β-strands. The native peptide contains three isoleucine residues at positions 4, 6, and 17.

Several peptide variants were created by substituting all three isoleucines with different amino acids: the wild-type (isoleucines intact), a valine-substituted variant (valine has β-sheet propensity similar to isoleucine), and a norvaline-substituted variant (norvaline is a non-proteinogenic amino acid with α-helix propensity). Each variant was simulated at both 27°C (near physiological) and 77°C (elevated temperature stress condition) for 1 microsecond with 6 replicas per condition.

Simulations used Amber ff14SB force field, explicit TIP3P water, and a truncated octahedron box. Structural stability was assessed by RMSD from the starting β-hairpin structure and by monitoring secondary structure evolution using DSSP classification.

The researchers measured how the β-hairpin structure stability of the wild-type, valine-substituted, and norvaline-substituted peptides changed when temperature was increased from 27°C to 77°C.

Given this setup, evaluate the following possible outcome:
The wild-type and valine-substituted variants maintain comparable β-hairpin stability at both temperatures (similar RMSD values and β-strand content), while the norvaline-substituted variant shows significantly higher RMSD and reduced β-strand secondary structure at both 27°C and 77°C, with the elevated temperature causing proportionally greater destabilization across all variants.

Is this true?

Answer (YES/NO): NO